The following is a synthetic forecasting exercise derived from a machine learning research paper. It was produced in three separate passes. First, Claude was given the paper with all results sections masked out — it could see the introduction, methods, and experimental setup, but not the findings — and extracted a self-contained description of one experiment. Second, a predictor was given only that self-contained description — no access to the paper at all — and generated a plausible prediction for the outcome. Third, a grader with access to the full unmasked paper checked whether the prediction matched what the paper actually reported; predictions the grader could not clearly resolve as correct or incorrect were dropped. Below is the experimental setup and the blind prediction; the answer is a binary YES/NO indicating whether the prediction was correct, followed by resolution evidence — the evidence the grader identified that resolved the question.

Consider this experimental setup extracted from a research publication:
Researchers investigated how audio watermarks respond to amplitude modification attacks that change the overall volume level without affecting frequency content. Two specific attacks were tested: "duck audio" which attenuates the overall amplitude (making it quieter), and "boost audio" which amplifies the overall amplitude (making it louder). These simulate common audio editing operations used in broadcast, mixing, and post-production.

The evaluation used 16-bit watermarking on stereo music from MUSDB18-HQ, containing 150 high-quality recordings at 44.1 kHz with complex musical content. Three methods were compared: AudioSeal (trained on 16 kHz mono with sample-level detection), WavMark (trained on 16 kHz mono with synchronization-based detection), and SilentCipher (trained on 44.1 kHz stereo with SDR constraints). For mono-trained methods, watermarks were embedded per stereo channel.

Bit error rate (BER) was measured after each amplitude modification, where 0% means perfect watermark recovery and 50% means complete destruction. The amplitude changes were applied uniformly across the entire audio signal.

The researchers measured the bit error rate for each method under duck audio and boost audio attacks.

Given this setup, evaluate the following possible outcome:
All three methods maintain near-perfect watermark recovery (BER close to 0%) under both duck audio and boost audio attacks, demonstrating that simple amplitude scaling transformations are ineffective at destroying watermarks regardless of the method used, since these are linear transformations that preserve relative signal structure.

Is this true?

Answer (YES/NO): YES